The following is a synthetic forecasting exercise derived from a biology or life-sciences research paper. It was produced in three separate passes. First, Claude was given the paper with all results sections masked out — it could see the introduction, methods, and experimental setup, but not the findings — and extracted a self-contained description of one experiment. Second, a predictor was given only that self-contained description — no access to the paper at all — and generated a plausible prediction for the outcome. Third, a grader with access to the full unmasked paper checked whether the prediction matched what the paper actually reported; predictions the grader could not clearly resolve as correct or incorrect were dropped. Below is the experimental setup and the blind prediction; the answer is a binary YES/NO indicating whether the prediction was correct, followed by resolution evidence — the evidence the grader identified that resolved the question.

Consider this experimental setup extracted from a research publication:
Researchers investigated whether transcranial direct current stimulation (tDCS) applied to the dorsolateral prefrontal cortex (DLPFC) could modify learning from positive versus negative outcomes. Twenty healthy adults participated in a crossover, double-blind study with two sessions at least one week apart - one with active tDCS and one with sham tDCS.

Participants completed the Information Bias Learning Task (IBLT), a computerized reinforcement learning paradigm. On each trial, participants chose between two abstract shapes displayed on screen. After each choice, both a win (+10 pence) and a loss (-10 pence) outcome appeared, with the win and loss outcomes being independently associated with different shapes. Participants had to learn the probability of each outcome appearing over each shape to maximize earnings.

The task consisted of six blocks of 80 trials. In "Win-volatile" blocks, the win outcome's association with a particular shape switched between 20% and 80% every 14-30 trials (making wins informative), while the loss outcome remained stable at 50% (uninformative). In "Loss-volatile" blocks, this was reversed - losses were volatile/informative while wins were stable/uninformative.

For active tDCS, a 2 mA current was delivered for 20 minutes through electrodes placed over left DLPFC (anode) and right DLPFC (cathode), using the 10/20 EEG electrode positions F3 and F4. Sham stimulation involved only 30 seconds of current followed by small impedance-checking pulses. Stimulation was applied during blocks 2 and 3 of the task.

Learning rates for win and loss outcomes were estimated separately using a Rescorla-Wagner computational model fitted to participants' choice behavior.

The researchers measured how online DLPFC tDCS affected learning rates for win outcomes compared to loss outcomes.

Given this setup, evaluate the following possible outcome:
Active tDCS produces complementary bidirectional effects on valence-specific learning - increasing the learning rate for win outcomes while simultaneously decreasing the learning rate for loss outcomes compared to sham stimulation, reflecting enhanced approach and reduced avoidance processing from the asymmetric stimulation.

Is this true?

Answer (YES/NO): NO